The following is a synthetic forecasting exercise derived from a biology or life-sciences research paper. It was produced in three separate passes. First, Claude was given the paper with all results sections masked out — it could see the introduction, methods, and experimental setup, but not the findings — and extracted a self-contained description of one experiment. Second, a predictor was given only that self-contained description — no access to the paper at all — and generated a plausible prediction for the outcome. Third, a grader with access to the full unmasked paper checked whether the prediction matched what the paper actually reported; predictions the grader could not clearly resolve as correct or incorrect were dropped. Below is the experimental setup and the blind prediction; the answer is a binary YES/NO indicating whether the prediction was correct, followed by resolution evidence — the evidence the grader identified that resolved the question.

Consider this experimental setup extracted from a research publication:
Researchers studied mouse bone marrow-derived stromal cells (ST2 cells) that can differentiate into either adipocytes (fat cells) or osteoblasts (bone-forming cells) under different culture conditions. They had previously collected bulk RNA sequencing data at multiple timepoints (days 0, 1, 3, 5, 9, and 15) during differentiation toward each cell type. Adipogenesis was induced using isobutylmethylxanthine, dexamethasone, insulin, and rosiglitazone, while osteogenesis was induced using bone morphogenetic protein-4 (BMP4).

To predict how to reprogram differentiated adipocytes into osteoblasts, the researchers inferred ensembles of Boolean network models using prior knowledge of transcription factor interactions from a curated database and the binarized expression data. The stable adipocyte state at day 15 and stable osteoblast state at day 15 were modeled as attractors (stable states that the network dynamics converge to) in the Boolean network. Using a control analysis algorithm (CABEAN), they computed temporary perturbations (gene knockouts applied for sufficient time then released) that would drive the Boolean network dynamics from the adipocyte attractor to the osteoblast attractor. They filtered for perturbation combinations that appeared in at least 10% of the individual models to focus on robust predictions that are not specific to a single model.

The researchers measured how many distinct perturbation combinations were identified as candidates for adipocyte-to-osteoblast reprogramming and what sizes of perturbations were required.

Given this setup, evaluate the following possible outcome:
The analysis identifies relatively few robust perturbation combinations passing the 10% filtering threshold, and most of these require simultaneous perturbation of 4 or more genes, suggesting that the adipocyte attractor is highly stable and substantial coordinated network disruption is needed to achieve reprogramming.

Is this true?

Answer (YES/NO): NO